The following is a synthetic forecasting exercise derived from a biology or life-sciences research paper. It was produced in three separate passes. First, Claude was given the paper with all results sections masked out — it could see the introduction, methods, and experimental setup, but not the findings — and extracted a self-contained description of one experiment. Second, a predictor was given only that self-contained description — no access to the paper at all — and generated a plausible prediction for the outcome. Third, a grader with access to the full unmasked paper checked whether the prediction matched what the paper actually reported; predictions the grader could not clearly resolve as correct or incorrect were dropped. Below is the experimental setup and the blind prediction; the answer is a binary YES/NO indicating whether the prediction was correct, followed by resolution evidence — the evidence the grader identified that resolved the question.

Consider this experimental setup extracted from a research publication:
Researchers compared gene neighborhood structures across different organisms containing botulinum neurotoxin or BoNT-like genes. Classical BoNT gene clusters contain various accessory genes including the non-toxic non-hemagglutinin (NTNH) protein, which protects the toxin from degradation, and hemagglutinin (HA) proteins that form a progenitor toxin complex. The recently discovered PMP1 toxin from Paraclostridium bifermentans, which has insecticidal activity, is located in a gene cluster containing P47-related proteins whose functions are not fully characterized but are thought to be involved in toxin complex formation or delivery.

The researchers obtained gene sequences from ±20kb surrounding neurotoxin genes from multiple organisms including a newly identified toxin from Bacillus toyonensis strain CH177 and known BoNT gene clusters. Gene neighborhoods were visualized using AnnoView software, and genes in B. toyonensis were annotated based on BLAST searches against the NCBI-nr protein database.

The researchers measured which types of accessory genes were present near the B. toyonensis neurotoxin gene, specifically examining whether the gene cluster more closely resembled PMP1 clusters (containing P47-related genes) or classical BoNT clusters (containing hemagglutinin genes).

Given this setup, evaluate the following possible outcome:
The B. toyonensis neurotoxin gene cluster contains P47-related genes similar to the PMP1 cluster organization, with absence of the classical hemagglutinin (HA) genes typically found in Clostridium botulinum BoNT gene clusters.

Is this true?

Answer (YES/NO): YES